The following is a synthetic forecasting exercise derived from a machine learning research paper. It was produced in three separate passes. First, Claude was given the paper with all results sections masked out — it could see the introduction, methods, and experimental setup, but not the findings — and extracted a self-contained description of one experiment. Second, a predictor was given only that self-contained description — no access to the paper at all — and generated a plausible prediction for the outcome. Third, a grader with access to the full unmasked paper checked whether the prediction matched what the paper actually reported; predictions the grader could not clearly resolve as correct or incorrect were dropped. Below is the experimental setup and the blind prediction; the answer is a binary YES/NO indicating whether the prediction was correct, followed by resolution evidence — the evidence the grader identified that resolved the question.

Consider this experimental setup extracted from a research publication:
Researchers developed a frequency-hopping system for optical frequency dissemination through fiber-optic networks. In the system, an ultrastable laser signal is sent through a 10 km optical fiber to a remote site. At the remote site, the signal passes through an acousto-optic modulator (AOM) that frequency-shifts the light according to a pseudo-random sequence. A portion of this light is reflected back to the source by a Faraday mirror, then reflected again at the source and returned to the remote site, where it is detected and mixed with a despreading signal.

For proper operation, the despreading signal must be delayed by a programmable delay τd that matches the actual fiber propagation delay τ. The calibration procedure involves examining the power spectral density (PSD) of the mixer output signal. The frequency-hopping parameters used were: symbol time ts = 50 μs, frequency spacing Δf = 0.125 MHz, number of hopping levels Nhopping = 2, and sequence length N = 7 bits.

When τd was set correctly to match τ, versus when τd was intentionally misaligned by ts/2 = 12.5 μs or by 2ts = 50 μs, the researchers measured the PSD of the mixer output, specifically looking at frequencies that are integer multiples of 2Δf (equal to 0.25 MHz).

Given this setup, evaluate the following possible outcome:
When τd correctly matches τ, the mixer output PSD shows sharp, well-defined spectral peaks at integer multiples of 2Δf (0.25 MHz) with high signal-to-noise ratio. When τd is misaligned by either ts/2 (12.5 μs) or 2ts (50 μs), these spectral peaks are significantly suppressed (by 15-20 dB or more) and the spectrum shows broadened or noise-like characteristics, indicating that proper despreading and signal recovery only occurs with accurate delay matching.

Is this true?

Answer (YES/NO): NO